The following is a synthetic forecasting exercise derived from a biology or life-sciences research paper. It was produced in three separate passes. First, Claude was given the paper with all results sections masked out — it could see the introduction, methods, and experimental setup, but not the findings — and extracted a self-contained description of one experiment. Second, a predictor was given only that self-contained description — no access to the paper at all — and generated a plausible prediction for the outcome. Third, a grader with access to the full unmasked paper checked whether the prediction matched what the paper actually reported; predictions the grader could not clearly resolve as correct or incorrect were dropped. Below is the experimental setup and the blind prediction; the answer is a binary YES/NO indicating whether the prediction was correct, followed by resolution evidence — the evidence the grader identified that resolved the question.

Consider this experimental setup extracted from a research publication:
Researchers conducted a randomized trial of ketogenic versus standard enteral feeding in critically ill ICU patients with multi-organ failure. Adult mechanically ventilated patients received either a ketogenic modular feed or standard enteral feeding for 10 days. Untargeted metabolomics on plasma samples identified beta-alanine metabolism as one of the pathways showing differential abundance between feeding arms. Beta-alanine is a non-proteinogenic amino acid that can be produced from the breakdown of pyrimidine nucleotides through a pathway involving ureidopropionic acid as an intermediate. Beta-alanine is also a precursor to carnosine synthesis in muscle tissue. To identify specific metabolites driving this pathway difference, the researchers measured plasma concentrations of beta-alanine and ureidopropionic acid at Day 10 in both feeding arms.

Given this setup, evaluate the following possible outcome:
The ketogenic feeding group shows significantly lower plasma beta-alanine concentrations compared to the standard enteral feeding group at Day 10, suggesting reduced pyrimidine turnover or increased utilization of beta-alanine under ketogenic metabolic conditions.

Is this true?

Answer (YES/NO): NO